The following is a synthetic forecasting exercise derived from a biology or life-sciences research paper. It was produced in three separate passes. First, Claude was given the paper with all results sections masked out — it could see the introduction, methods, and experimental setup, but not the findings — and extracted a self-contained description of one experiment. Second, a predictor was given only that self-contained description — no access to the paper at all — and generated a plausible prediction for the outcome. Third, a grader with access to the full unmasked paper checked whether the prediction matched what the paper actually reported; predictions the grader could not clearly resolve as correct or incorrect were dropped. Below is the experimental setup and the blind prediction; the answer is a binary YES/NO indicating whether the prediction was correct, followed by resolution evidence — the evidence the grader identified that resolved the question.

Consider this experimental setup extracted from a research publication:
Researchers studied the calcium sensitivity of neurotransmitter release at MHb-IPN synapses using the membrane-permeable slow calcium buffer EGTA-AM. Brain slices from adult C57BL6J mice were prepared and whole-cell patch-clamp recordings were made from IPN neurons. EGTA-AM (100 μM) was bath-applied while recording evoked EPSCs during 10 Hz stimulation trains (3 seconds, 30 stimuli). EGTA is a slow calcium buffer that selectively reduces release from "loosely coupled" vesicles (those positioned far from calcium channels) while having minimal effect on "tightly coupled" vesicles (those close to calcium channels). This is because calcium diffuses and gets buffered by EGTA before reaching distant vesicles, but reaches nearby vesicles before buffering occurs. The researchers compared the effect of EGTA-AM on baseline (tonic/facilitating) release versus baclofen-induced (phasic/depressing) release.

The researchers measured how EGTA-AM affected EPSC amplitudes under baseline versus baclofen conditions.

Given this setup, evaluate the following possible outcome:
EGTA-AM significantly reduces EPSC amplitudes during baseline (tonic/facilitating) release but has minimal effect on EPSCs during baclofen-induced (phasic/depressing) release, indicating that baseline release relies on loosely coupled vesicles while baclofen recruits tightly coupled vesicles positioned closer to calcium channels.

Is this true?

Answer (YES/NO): NO